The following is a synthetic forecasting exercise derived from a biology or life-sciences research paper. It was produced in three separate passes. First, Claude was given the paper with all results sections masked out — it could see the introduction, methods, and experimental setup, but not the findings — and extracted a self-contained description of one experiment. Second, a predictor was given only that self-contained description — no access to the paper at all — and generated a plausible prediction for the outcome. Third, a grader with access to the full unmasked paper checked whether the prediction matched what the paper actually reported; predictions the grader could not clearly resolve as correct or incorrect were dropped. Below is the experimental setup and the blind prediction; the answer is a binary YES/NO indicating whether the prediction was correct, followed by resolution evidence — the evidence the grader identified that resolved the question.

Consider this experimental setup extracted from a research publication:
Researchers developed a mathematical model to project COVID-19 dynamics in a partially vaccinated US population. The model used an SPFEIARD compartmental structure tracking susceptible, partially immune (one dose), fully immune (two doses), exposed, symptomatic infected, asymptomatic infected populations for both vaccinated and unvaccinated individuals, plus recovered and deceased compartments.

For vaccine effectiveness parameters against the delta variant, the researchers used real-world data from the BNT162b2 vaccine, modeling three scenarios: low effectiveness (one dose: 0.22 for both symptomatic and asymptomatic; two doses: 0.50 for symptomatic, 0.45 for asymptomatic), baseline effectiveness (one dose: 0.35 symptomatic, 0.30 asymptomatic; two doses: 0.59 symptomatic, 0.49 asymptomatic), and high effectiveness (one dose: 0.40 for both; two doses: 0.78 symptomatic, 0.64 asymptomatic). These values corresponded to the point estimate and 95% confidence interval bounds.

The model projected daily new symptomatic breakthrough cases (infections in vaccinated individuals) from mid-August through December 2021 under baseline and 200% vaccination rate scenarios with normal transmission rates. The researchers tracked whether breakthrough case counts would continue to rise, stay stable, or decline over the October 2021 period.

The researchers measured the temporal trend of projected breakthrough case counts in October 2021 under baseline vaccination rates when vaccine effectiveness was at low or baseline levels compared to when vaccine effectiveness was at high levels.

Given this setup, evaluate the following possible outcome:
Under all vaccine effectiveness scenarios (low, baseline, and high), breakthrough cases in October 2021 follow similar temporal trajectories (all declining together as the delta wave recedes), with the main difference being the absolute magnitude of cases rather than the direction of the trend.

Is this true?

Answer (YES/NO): NO